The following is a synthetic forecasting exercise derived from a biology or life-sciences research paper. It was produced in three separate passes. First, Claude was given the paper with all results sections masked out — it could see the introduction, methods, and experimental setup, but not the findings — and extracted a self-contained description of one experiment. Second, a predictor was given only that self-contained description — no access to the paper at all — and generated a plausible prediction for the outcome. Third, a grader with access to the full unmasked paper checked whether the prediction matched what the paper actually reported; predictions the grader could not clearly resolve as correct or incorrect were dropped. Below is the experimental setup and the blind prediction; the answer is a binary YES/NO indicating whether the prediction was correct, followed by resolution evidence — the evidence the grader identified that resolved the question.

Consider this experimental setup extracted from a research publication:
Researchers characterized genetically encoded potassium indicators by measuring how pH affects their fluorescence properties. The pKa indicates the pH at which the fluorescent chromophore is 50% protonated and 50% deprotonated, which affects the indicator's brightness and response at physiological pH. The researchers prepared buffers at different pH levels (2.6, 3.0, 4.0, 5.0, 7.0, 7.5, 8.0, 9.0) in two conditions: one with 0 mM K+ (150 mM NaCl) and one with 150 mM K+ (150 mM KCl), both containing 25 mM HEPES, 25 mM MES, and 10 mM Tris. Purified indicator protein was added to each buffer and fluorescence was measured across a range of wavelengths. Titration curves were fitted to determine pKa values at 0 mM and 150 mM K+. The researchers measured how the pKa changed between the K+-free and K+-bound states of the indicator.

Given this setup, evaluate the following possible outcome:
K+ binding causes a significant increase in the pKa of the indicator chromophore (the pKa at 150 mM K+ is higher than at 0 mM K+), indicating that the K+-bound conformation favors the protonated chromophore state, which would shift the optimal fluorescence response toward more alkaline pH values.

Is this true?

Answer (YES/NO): NO